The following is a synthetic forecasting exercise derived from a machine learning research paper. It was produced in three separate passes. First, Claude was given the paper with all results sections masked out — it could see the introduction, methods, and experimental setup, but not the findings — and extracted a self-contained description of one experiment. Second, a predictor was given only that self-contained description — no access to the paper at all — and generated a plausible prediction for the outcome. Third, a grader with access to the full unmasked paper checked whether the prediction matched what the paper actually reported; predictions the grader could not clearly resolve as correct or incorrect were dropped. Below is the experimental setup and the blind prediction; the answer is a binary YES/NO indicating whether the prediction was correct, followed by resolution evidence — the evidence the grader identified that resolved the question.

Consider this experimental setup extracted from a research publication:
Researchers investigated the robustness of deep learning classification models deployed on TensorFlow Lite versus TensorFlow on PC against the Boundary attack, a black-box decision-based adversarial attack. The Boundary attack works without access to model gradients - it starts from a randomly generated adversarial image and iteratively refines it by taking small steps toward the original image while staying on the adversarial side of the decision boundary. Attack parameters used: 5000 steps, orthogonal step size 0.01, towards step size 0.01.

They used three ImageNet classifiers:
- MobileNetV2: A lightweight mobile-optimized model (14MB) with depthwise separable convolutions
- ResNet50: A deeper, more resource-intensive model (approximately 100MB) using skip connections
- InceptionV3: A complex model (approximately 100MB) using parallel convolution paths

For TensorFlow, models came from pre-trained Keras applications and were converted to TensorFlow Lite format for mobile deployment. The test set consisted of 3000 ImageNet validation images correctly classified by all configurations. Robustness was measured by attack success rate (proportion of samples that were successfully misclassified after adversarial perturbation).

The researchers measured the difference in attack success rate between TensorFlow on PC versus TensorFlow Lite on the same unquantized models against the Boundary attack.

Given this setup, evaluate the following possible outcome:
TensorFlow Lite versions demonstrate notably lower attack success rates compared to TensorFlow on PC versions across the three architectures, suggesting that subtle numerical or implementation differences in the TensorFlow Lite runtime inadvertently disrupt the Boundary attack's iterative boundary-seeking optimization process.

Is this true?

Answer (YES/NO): NO